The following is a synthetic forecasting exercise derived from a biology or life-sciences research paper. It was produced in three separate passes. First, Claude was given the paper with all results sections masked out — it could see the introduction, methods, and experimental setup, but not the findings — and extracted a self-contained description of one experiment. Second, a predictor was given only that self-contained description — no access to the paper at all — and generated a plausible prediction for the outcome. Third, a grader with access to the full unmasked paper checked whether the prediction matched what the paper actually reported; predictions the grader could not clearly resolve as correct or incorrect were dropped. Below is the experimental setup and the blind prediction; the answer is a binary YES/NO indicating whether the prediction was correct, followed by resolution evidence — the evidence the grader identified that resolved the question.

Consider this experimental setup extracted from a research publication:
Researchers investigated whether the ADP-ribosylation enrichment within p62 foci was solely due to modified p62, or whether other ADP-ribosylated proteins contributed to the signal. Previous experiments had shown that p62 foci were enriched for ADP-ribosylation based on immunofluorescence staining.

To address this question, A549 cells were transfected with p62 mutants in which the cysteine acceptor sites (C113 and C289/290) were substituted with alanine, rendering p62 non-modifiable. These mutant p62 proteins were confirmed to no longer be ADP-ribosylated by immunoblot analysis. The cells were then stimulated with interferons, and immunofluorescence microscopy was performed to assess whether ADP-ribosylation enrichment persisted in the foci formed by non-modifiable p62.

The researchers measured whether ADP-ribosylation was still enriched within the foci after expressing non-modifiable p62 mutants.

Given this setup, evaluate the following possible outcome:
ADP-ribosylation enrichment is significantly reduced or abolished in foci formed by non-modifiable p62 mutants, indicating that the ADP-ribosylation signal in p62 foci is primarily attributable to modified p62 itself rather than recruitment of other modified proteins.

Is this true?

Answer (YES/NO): NO